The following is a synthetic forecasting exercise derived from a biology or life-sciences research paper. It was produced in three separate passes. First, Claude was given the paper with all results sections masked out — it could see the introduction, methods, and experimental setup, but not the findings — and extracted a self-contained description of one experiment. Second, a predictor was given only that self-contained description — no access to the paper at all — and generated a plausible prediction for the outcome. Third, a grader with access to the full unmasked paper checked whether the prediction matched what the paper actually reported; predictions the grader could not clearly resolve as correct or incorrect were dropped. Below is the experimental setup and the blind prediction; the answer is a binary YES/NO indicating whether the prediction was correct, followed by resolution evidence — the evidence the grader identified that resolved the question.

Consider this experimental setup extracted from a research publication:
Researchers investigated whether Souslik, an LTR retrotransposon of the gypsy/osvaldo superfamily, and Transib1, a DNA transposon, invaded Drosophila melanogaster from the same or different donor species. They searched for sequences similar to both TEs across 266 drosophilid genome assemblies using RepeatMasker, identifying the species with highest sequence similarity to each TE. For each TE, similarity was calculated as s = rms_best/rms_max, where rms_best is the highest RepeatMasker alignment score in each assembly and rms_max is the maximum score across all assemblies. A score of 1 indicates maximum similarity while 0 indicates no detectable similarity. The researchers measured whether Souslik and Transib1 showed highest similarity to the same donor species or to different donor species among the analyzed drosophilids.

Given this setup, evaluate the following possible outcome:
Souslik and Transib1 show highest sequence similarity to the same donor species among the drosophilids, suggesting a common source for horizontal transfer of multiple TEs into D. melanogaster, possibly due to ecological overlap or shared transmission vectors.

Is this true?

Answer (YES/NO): YES